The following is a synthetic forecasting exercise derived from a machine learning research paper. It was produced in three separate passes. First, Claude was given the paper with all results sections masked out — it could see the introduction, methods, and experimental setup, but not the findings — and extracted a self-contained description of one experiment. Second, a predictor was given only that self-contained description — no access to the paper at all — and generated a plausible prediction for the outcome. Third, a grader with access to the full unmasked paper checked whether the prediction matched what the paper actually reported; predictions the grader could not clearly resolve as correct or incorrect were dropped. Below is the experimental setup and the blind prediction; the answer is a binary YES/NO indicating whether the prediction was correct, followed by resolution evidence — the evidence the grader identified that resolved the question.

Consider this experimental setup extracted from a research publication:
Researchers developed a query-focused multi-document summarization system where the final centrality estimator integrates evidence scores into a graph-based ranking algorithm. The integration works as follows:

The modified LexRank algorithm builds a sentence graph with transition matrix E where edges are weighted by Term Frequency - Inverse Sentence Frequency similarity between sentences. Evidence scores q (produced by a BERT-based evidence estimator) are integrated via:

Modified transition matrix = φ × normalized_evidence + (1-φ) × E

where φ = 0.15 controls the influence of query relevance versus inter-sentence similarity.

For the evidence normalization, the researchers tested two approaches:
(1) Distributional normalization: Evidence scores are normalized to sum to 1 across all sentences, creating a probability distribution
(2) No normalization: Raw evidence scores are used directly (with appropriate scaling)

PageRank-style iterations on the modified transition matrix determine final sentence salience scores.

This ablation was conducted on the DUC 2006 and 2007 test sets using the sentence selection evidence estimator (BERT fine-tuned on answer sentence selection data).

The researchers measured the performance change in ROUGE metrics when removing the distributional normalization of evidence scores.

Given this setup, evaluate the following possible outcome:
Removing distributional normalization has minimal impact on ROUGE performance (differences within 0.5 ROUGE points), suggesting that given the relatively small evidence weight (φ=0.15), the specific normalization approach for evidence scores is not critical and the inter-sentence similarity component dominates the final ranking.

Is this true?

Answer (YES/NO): YES